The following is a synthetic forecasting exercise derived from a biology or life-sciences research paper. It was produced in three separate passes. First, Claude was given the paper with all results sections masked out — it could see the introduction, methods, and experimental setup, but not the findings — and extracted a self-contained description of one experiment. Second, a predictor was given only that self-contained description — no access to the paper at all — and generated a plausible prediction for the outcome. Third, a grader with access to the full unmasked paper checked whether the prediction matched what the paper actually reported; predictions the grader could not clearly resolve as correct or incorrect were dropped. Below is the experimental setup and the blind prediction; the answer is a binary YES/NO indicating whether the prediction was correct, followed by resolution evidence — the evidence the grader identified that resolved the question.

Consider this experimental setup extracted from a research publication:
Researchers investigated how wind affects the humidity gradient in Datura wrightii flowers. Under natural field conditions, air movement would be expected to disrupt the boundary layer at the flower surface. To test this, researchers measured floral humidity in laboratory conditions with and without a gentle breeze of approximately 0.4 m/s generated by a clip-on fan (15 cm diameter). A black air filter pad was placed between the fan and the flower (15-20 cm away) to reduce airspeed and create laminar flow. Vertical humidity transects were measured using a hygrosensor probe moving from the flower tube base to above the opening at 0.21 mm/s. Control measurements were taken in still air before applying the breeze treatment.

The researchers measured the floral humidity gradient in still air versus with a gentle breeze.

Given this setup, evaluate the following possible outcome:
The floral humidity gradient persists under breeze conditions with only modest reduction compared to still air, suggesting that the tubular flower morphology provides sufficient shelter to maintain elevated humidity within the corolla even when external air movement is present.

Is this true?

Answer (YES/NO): NO